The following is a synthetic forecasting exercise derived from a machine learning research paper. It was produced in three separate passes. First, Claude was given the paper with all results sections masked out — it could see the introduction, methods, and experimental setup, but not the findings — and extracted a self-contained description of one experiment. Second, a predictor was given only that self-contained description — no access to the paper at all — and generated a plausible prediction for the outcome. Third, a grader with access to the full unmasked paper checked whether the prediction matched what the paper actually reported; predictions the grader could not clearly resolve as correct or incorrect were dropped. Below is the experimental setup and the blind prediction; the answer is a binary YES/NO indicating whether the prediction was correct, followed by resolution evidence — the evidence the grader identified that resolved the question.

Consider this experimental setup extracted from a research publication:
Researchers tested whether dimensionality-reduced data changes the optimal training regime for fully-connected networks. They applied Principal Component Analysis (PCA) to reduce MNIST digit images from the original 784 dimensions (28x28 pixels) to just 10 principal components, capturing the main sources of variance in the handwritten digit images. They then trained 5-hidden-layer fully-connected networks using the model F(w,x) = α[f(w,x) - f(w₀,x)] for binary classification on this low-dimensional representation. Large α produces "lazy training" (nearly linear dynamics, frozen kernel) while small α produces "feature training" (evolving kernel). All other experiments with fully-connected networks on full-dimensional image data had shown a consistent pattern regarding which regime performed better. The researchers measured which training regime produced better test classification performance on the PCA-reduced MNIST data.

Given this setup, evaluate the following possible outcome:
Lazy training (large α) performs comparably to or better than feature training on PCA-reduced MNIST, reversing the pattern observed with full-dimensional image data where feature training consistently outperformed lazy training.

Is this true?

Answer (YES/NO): NO